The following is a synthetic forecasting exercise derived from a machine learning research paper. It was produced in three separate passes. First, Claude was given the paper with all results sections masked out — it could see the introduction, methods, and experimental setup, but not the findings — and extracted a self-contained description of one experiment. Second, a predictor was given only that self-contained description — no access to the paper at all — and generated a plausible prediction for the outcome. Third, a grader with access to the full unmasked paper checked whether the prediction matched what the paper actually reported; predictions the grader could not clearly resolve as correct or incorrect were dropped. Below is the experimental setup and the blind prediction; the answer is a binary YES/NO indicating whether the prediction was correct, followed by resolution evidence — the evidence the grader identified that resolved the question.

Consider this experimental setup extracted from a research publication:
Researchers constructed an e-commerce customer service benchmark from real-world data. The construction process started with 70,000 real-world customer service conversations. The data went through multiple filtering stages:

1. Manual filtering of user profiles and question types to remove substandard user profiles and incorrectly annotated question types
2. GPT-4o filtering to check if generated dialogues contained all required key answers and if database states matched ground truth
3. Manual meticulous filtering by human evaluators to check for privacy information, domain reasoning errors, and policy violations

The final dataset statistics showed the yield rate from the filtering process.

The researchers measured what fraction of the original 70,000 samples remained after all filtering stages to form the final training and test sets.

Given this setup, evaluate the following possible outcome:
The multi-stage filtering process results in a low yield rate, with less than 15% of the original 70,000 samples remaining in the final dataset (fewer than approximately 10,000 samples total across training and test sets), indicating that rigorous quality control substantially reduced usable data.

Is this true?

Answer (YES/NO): YES